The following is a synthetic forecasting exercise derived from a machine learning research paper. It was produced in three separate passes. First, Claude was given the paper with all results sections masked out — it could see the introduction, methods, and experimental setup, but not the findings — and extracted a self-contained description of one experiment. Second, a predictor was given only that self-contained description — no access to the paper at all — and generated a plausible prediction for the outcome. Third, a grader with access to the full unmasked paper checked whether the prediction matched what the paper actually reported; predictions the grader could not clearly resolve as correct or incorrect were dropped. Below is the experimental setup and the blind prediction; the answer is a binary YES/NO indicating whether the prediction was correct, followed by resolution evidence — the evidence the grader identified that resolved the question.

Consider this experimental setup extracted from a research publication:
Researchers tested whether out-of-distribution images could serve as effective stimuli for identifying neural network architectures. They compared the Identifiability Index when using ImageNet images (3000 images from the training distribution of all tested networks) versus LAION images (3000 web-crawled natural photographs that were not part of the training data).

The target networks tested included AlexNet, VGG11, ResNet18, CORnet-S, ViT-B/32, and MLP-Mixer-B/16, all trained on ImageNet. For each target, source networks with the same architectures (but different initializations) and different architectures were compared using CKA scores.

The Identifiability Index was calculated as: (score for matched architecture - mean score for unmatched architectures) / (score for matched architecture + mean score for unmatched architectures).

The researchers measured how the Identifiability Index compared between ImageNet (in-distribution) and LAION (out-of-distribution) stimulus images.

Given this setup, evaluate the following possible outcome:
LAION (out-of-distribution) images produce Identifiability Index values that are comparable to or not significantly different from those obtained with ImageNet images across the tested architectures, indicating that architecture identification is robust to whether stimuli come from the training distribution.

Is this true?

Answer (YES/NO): YES